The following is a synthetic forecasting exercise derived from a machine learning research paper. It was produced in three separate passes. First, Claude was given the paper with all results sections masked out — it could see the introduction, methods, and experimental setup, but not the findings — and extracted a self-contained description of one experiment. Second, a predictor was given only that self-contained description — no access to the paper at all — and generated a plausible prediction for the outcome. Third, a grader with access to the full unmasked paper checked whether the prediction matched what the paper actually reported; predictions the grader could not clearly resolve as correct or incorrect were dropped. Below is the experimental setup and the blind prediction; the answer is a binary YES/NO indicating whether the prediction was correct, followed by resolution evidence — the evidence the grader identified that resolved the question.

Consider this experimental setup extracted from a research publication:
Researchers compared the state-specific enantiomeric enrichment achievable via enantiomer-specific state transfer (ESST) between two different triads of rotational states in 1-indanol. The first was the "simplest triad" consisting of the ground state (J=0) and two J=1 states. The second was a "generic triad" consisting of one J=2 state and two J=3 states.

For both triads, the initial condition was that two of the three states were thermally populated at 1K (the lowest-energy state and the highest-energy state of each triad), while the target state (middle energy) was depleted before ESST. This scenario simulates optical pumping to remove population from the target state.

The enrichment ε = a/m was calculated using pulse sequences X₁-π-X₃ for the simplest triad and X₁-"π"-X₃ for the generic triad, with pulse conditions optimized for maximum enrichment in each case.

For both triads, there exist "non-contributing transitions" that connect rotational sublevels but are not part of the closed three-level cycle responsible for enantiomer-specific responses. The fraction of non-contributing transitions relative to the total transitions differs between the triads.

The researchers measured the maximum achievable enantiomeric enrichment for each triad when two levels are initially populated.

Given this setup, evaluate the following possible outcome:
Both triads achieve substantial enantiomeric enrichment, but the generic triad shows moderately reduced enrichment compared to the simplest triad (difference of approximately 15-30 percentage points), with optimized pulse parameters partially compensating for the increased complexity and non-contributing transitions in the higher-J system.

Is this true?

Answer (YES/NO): NO